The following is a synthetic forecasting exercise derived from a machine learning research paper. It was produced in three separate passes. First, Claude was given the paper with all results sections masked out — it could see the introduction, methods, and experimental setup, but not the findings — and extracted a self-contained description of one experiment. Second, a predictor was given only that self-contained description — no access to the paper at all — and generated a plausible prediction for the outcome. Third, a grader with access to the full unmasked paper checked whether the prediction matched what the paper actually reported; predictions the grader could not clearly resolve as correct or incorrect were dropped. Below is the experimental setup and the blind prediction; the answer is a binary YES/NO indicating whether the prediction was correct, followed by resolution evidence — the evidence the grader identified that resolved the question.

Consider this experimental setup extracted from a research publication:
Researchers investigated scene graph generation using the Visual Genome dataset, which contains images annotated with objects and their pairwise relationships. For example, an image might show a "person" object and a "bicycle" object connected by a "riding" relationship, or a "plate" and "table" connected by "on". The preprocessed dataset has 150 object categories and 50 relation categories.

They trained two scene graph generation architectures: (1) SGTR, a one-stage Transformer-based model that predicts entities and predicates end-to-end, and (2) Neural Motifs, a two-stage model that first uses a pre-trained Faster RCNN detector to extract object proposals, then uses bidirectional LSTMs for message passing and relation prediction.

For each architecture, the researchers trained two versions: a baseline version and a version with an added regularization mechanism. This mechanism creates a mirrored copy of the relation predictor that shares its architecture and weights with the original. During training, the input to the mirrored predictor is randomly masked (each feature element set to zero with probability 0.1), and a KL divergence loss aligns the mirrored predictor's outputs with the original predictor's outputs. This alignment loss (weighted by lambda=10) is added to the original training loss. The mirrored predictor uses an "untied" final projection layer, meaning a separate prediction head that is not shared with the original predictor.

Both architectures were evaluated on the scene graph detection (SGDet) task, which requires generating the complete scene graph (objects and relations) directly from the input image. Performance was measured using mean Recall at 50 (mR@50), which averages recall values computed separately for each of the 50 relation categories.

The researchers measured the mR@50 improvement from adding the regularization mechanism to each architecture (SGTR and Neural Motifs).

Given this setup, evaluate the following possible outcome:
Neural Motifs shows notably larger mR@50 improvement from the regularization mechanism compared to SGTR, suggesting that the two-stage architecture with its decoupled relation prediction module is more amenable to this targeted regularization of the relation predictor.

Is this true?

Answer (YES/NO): NO